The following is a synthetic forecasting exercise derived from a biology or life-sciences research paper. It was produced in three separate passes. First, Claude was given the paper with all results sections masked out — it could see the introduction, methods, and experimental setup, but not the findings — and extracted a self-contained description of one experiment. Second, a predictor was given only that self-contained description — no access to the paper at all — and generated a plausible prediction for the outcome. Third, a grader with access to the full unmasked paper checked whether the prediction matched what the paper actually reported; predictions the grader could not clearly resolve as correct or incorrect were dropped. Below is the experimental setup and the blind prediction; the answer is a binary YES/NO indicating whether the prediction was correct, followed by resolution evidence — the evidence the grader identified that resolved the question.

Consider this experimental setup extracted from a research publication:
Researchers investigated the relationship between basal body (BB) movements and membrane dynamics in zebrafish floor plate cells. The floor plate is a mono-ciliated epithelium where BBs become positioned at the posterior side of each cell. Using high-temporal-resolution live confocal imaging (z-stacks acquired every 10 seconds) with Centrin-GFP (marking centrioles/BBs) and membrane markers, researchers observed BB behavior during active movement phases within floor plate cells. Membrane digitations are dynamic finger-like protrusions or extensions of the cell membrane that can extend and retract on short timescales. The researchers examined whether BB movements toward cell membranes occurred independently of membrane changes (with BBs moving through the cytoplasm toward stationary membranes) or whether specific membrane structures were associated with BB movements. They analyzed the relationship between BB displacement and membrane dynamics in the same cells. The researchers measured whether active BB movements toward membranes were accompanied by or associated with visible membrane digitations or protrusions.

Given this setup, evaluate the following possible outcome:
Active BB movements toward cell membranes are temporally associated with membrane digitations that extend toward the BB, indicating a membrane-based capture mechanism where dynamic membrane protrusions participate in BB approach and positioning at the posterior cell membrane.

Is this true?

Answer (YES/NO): NO